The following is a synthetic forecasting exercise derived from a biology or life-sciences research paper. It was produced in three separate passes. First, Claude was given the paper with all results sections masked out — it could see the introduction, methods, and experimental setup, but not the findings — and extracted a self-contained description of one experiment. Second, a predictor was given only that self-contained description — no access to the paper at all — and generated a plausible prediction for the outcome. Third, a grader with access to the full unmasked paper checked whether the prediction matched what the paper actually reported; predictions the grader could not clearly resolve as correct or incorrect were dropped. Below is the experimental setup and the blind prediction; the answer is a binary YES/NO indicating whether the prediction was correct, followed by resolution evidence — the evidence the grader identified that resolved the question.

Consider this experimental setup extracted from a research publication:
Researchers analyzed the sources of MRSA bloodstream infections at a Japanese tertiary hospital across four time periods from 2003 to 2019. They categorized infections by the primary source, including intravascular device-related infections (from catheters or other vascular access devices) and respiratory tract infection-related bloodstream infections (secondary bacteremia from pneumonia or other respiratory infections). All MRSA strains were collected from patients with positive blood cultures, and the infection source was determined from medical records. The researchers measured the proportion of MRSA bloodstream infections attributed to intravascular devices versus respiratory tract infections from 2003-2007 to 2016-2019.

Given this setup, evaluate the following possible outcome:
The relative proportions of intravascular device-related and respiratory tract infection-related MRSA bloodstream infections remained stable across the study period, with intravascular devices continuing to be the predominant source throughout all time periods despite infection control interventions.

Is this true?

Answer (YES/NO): NO